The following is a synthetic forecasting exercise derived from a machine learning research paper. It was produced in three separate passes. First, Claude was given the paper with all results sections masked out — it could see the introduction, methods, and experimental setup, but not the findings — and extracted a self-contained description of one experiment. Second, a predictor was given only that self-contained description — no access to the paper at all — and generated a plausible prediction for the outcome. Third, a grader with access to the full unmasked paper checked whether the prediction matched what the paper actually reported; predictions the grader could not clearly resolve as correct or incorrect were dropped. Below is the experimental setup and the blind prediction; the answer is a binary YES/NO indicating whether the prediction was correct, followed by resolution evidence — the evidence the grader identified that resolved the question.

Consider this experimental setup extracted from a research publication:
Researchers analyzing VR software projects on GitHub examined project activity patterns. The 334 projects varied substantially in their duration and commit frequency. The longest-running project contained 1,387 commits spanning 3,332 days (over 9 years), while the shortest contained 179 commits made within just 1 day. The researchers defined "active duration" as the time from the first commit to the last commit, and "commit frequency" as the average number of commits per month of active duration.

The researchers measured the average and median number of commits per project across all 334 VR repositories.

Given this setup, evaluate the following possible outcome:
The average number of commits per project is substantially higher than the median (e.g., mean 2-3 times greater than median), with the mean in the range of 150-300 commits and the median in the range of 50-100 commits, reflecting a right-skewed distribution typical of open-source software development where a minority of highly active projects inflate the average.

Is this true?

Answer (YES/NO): NO